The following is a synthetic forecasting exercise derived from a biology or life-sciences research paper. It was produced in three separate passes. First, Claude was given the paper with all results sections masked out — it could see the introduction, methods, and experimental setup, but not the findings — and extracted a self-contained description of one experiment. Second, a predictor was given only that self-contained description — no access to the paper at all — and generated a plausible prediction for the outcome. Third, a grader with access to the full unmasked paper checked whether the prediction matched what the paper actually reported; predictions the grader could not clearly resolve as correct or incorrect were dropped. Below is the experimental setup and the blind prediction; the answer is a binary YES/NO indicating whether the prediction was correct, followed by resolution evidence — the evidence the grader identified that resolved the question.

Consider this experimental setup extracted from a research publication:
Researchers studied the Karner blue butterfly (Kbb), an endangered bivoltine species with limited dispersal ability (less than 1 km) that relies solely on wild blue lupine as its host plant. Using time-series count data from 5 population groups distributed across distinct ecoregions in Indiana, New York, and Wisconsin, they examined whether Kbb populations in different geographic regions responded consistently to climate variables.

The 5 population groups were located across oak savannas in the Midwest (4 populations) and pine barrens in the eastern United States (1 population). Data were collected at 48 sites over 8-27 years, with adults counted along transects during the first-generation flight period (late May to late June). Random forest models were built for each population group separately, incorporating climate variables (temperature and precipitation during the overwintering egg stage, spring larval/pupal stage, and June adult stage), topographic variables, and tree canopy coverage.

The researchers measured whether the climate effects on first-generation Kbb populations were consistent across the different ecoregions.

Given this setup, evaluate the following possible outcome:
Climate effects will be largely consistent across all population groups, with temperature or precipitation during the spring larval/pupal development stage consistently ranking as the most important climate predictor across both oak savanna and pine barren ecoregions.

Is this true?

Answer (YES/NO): NO